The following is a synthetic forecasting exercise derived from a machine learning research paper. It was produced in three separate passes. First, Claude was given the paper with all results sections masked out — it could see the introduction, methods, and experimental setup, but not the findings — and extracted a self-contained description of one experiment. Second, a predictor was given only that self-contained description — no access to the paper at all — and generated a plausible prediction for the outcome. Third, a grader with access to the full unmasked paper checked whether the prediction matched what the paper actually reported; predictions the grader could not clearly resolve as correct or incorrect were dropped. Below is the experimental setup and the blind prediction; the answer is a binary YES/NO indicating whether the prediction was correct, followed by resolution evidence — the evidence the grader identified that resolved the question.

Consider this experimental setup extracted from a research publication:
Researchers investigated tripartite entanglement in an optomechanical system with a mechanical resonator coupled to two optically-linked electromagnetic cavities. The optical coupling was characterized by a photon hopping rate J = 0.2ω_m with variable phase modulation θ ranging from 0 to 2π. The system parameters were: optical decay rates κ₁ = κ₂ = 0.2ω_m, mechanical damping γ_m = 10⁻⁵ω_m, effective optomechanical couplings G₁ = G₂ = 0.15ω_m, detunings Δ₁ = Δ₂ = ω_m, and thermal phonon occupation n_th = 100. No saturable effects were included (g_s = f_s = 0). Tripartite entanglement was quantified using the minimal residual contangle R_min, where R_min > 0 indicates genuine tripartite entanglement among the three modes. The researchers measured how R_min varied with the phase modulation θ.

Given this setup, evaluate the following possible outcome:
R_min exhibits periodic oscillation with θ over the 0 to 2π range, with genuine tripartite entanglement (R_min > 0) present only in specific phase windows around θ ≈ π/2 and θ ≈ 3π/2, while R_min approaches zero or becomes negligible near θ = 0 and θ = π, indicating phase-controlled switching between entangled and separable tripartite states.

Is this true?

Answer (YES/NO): NO